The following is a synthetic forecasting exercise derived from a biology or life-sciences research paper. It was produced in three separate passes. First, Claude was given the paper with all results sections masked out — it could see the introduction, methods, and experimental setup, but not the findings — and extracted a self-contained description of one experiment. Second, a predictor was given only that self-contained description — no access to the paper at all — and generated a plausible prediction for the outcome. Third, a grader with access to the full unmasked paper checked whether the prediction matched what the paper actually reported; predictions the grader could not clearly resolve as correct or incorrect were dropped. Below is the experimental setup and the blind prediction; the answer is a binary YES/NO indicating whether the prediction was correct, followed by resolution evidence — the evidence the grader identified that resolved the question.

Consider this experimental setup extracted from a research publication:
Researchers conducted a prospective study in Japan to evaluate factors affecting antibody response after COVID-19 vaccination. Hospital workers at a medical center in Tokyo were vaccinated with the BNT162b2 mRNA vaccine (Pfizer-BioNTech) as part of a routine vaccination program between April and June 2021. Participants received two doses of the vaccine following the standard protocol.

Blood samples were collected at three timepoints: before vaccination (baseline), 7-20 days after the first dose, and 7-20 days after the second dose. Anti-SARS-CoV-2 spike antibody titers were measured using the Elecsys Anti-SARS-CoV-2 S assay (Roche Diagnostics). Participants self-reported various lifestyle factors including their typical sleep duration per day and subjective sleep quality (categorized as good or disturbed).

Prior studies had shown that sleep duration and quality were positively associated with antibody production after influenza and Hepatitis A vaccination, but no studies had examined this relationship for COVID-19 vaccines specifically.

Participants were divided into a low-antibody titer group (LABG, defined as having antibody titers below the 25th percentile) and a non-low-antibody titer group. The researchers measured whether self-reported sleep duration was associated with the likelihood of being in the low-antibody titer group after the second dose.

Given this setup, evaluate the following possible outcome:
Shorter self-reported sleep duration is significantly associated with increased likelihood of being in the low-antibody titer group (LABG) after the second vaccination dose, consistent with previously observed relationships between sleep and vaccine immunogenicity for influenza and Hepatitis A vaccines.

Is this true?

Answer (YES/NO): NO